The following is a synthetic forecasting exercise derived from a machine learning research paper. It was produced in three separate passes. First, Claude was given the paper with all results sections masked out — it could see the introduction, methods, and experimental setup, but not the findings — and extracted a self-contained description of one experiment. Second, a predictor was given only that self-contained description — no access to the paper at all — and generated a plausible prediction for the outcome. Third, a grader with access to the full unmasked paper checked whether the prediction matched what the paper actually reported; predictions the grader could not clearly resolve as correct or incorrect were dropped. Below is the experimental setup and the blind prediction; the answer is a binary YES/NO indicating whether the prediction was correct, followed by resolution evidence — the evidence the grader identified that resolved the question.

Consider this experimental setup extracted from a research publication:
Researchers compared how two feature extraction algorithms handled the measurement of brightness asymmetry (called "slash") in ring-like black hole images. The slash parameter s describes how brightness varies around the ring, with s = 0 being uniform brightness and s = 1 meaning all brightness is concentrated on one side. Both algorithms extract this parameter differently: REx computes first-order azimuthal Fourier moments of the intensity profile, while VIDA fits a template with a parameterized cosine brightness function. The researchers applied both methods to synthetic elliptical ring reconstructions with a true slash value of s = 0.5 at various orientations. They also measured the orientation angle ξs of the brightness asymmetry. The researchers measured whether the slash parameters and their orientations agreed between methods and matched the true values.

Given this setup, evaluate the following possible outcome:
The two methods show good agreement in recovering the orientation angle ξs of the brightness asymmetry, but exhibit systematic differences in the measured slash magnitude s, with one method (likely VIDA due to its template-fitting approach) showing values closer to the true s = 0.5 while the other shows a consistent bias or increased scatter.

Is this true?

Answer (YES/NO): NO